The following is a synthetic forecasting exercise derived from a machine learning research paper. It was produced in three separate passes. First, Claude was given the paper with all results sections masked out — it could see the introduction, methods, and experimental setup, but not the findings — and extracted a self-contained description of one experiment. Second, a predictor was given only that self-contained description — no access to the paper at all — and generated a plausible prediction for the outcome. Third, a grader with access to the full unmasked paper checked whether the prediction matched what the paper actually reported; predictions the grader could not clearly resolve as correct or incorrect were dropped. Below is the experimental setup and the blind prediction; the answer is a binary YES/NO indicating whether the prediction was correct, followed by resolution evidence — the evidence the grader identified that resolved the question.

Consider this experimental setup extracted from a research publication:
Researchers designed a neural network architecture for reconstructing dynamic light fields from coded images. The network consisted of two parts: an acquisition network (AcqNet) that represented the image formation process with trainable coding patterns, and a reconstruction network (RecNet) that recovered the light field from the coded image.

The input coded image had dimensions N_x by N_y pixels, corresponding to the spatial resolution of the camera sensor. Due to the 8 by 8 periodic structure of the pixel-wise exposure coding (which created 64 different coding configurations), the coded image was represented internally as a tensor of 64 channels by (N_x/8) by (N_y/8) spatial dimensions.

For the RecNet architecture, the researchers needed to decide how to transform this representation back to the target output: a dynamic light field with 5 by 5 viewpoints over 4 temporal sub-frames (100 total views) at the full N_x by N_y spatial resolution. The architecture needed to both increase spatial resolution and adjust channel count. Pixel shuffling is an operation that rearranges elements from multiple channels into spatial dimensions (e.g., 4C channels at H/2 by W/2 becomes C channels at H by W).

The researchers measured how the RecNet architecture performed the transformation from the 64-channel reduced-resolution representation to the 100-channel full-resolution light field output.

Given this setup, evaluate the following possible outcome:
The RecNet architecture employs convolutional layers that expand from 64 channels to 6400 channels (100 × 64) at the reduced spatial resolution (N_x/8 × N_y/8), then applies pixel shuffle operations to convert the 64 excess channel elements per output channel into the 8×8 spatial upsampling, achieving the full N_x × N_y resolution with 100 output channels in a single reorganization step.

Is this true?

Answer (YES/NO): NO